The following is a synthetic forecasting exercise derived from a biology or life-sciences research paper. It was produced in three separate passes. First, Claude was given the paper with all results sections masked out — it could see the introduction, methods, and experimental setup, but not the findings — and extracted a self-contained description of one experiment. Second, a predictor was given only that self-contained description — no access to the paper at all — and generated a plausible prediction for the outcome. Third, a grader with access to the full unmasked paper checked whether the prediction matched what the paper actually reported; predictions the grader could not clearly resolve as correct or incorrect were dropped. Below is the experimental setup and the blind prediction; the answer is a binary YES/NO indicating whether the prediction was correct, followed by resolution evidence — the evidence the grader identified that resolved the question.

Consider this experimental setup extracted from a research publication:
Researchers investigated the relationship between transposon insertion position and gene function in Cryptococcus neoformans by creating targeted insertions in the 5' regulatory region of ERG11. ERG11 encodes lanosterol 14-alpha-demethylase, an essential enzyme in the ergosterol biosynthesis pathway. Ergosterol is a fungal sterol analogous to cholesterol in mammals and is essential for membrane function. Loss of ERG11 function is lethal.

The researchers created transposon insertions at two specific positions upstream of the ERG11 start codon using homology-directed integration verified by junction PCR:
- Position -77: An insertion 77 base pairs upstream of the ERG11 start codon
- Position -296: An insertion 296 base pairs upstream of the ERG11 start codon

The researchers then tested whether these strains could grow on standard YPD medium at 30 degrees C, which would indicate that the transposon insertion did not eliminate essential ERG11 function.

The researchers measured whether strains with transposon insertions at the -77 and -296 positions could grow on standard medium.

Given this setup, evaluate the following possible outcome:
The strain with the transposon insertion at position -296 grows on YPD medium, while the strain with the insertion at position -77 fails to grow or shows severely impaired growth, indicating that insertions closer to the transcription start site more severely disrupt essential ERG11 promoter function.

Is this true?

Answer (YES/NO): NO